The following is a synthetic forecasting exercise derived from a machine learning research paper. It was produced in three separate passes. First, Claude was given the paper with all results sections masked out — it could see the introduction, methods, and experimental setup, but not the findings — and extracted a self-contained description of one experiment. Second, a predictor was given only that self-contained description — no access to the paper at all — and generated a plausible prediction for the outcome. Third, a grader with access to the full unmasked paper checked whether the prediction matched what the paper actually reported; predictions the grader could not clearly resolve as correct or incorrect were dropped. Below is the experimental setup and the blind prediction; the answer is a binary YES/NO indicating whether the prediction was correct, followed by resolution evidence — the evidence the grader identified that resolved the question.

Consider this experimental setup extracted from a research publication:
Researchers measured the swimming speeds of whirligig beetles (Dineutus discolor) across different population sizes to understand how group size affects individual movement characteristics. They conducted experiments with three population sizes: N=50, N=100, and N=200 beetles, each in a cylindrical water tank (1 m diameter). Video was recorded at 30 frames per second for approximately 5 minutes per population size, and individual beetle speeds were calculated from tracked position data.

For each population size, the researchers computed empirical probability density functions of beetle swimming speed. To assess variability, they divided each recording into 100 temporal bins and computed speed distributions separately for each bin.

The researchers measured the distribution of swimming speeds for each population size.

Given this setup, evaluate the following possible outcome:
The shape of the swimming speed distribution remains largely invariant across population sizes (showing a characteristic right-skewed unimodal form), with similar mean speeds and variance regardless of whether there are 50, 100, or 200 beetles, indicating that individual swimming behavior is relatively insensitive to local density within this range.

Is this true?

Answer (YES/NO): NO